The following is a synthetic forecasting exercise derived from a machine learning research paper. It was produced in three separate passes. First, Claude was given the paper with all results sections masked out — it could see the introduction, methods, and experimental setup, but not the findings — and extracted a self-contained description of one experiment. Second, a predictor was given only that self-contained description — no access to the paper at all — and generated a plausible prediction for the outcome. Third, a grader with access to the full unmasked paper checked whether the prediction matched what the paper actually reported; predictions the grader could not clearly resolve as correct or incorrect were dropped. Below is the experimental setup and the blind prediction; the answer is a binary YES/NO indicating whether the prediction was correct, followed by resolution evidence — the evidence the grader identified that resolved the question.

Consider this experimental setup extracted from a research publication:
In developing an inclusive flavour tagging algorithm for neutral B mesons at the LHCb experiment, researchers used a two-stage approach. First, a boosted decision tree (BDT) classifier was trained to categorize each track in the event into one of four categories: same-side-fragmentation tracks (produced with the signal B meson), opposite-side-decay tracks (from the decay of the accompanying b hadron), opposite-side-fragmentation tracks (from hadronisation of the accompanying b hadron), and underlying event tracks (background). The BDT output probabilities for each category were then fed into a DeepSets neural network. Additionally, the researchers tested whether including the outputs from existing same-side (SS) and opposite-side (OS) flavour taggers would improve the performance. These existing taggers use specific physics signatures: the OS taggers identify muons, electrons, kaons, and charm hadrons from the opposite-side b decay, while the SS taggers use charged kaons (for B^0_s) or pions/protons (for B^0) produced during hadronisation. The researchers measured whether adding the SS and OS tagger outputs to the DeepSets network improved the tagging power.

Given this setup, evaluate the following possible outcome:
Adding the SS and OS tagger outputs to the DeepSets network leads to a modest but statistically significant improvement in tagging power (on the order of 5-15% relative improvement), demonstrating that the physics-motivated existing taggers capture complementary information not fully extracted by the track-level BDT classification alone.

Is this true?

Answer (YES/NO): YES